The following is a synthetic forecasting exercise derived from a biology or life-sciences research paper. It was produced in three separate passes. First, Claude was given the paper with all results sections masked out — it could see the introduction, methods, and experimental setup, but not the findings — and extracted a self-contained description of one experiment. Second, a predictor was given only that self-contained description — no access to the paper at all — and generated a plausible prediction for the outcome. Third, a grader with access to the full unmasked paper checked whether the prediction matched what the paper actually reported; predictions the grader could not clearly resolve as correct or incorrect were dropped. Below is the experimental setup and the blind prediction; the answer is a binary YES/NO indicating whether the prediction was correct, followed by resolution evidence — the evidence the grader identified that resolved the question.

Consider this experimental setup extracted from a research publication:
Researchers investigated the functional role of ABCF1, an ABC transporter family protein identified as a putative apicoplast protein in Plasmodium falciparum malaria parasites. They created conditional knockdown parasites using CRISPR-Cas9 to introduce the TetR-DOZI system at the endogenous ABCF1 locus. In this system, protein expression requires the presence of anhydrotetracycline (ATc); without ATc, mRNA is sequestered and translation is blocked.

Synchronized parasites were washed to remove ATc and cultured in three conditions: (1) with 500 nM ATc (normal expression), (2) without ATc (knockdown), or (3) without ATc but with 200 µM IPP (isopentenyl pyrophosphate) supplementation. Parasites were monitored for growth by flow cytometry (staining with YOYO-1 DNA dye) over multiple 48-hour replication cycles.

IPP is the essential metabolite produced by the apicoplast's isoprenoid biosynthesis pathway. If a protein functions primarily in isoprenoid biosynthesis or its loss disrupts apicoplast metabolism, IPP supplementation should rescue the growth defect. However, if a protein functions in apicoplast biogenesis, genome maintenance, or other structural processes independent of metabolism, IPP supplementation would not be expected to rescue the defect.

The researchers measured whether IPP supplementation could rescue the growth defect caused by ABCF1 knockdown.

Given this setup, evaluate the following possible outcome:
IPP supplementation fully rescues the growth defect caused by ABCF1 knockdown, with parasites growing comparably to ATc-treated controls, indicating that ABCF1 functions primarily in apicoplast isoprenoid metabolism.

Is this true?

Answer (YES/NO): NO